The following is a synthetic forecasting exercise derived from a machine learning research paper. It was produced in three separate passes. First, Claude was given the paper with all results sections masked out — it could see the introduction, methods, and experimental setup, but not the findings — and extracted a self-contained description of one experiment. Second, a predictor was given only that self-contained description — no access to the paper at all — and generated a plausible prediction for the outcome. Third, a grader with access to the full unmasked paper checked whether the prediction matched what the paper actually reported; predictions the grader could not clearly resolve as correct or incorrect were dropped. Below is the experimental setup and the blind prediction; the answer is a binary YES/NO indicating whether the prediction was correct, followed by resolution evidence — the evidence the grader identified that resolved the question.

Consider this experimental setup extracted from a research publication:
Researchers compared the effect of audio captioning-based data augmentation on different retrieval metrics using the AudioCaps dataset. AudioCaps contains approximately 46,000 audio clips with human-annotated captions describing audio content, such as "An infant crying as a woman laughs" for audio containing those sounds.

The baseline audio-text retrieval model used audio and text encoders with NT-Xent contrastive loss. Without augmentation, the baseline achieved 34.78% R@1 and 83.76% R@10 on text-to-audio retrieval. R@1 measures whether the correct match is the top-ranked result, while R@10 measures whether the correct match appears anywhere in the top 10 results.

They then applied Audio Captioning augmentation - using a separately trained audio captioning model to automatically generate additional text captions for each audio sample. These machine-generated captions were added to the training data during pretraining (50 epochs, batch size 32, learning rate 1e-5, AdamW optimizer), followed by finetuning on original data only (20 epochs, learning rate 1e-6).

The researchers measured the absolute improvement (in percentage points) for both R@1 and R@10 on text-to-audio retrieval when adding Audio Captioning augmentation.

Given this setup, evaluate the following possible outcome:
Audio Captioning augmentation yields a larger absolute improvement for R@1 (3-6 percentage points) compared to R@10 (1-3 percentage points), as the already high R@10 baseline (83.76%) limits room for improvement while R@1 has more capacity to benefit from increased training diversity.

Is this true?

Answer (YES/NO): NO